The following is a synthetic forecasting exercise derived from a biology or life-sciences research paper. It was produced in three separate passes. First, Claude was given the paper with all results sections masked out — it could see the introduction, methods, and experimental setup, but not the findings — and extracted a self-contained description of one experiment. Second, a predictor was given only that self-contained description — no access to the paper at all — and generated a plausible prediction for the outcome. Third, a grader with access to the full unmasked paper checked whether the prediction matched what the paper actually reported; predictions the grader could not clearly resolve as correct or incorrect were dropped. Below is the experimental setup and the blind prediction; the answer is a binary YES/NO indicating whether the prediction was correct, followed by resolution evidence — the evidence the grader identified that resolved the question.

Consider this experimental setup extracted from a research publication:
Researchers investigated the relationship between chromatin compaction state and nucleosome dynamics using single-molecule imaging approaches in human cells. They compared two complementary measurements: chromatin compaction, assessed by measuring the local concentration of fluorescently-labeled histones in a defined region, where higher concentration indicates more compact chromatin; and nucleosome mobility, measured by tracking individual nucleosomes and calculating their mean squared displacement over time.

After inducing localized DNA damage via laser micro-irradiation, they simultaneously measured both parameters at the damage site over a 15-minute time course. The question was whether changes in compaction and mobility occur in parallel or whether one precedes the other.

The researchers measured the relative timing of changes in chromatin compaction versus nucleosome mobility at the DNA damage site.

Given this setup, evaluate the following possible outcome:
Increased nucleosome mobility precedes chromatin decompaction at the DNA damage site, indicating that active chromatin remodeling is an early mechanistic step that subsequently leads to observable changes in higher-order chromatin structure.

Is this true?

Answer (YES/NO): NO